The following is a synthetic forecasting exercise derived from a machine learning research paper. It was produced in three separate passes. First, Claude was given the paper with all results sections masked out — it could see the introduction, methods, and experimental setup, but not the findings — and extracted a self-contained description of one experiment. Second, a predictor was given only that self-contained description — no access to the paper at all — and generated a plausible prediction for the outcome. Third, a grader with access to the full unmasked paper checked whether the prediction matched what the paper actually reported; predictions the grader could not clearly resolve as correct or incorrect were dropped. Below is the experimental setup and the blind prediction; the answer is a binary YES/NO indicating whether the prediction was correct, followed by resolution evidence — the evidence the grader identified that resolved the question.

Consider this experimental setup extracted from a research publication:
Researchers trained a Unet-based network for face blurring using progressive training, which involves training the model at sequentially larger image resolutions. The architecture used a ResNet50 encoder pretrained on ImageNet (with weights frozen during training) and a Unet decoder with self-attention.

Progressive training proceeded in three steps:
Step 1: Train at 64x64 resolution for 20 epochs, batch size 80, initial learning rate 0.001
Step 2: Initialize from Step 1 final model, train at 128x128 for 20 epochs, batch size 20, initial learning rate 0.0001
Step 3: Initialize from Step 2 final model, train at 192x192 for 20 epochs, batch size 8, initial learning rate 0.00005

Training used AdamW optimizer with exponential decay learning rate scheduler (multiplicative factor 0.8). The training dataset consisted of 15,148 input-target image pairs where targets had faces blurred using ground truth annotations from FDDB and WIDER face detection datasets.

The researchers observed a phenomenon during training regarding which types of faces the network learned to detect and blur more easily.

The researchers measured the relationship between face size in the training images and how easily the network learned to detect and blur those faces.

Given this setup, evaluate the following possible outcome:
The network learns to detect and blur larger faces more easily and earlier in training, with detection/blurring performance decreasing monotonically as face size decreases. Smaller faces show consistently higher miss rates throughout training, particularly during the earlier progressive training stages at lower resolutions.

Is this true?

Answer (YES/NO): NO